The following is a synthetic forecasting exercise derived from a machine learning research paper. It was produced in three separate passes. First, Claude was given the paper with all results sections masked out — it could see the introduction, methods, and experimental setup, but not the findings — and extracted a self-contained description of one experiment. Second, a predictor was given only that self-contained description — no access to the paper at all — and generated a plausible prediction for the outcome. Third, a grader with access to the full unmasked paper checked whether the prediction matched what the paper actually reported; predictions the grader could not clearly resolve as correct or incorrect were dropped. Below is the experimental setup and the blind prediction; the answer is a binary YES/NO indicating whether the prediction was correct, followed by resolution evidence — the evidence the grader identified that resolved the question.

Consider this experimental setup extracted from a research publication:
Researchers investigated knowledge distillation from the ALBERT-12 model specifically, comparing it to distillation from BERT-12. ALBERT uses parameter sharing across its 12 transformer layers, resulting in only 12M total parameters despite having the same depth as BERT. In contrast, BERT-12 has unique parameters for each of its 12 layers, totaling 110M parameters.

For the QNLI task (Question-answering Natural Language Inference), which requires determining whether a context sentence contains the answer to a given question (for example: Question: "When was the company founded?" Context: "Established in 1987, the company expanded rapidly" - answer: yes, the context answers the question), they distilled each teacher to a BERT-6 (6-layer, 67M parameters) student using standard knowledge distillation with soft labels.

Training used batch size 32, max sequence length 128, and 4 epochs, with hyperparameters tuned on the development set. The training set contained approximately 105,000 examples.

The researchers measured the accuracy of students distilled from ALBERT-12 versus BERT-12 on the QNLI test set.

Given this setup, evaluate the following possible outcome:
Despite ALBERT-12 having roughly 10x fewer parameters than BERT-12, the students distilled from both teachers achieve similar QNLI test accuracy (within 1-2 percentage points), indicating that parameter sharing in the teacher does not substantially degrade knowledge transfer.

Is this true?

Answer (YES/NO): YES